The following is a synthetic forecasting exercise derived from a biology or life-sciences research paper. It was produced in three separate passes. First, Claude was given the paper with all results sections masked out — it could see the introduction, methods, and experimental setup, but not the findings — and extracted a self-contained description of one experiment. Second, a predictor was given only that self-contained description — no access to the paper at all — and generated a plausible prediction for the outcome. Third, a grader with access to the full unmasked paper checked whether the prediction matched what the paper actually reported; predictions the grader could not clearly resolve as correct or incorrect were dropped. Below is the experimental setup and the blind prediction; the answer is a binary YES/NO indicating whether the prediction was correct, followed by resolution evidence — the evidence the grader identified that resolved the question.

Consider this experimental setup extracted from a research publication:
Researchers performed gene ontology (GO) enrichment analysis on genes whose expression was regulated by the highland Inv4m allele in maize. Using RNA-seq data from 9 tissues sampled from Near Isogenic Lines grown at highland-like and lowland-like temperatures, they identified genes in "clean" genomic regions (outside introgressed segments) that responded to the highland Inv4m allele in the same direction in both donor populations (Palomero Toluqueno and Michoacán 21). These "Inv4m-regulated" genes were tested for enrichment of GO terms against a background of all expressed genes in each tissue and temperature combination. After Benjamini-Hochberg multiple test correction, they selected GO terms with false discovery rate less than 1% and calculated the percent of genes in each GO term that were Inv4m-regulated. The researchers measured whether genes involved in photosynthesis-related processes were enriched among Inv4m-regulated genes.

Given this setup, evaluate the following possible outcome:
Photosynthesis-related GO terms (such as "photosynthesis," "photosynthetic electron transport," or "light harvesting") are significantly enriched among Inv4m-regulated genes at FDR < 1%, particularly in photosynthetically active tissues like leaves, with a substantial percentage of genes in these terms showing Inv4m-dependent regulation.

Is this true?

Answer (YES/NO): NO